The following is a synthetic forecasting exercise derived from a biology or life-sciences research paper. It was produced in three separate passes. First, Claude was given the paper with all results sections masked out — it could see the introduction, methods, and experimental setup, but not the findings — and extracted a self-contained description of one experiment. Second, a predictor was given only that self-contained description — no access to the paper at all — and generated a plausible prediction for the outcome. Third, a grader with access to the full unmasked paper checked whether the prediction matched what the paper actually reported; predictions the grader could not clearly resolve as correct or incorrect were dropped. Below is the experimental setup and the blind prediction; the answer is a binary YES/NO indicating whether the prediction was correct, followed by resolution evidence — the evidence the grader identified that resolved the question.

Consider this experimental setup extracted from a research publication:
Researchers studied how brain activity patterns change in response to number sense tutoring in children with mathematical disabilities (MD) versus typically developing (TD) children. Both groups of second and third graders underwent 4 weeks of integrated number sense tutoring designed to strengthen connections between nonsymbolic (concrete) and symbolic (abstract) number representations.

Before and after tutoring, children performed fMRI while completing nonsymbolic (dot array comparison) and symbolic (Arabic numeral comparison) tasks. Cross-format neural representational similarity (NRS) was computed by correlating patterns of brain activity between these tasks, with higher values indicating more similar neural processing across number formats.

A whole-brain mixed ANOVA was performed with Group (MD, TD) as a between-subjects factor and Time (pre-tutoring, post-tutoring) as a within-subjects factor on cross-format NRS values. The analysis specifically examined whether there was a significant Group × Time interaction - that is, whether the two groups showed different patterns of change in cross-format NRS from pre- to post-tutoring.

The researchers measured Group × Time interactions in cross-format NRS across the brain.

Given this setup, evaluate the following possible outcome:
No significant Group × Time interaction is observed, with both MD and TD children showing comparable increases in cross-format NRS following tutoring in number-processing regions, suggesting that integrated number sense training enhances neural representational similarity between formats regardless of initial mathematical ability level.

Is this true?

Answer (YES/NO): NO